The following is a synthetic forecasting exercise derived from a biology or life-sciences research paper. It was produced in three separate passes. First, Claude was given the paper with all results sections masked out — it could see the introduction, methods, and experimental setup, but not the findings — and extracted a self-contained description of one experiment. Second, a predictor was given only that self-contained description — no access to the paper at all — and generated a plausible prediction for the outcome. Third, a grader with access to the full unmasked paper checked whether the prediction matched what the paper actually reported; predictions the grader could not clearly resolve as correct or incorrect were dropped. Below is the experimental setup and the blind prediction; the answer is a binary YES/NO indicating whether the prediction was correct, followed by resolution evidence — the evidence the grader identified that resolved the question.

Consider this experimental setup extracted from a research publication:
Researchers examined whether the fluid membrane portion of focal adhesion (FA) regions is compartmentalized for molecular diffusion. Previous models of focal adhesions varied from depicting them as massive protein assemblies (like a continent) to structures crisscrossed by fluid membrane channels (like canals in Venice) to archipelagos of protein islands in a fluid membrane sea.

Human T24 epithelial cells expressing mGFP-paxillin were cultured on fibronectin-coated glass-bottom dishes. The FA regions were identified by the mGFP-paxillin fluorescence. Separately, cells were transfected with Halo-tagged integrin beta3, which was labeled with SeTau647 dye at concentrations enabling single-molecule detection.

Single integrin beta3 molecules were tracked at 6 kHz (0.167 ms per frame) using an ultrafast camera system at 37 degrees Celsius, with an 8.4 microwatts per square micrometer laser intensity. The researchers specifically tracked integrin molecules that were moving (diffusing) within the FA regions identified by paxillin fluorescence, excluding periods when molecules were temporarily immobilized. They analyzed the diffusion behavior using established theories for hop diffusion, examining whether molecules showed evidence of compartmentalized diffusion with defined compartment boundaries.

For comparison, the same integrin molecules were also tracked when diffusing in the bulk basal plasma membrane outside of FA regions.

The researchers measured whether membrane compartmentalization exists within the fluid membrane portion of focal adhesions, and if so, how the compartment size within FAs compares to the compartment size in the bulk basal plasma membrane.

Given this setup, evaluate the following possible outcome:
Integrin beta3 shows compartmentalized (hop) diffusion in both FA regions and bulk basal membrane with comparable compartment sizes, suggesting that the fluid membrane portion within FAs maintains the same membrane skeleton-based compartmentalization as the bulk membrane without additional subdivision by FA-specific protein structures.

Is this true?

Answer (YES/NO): NO